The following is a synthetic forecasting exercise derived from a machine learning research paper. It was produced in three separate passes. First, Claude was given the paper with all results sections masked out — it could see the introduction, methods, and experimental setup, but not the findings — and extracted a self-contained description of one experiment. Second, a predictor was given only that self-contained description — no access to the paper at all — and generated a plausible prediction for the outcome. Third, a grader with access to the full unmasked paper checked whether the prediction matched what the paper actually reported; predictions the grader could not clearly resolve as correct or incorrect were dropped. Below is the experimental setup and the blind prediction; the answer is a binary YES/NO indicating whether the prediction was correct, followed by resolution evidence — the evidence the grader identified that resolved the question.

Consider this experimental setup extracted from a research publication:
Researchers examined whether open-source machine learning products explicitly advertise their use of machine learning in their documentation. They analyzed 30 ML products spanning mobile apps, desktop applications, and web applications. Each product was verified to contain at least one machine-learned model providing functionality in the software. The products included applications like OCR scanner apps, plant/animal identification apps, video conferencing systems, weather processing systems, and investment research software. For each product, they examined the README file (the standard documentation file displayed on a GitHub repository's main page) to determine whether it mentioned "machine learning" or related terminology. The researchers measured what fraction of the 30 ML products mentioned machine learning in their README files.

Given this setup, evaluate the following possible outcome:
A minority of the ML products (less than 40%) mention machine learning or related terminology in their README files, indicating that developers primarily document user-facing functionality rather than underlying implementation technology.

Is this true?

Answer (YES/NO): NO